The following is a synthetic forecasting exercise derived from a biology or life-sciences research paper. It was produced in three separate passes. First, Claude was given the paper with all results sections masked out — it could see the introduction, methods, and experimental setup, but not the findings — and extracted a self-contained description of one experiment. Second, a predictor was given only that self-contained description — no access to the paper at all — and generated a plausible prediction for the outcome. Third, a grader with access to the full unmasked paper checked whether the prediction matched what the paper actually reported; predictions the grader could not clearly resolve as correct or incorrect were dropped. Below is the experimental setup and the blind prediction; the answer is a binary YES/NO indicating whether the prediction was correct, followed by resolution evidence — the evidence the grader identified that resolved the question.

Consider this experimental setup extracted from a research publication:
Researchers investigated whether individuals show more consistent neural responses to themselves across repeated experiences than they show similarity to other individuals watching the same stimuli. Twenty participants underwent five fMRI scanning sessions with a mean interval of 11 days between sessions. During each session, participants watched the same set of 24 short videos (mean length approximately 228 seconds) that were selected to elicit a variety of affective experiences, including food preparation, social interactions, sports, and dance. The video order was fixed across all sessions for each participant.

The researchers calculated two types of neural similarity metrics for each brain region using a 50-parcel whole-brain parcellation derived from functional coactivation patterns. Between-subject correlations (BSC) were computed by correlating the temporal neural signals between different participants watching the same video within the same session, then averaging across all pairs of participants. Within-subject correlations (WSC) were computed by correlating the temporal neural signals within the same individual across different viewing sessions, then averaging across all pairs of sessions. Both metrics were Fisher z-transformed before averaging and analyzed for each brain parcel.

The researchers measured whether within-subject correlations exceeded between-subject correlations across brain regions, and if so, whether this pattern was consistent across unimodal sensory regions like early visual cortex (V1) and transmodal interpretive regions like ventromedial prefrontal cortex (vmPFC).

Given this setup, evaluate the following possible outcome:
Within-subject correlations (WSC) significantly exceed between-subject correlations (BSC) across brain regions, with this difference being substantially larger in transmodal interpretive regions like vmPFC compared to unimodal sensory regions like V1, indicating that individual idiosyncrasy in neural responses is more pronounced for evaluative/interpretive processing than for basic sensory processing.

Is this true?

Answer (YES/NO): NO